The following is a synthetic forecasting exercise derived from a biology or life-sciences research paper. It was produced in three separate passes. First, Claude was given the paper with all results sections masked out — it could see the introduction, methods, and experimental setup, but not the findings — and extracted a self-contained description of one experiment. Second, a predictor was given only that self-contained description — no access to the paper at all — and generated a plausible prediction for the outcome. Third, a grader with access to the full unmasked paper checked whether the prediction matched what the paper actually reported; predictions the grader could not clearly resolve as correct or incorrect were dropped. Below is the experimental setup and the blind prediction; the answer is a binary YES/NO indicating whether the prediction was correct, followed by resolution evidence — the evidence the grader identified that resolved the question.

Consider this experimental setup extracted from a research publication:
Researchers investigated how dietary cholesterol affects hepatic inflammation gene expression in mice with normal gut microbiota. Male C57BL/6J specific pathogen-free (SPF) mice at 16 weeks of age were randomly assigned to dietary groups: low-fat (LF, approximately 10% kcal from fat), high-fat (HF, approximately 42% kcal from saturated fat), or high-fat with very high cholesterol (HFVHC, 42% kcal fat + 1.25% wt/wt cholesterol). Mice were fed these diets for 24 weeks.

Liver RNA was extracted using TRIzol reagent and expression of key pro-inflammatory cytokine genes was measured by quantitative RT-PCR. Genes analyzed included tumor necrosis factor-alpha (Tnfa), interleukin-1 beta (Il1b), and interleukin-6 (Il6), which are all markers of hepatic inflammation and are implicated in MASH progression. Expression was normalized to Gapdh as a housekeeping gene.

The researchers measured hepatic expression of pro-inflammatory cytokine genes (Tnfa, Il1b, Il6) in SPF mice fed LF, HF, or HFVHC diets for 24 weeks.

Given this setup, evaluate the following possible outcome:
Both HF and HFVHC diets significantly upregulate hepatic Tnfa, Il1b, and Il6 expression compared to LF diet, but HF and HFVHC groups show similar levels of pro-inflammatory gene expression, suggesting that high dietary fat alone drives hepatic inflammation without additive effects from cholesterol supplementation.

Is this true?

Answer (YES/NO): NO